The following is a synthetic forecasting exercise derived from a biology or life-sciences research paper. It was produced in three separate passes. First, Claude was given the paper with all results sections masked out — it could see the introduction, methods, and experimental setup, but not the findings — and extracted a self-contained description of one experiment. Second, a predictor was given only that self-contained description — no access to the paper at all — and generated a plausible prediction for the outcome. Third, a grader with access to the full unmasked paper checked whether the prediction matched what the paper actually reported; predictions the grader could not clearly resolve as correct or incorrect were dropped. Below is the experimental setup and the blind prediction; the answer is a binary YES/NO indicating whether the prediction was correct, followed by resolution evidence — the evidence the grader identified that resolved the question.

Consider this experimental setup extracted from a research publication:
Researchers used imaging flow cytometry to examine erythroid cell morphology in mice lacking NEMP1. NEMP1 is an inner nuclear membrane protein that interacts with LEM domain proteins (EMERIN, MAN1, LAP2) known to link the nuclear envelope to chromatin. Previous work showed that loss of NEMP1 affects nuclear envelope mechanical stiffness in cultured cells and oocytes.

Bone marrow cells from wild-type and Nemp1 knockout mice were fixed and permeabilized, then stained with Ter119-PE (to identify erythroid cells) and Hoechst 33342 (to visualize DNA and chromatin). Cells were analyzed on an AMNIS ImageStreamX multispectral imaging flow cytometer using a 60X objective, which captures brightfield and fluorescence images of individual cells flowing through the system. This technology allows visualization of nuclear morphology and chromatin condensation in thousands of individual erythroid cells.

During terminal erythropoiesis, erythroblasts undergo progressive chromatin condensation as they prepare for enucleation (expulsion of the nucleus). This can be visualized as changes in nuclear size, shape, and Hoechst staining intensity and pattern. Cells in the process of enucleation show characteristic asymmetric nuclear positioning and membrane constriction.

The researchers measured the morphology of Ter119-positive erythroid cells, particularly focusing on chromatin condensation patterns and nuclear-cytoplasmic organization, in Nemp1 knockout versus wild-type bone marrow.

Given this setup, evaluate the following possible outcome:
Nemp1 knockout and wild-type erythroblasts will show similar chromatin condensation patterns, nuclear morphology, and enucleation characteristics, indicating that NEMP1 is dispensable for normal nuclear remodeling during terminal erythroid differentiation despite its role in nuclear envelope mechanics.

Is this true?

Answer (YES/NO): NO